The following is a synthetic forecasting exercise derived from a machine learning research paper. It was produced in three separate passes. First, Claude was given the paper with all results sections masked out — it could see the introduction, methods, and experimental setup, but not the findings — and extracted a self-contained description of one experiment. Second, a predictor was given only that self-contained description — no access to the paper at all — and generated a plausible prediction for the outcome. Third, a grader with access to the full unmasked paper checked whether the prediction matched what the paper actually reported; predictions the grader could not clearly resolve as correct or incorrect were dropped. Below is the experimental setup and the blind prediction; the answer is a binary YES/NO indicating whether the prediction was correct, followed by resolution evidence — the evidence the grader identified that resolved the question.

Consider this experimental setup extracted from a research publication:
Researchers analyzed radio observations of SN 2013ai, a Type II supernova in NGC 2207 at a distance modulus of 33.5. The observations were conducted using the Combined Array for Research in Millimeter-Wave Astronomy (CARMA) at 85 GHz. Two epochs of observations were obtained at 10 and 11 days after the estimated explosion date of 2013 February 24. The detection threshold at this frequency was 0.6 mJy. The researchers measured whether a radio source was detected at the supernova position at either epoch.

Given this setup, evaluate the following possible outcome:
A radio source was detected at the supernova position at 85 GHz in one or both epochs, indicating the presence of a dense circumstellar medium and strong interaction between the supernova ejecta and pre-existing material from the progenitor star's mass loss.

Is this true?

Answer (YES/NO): NO